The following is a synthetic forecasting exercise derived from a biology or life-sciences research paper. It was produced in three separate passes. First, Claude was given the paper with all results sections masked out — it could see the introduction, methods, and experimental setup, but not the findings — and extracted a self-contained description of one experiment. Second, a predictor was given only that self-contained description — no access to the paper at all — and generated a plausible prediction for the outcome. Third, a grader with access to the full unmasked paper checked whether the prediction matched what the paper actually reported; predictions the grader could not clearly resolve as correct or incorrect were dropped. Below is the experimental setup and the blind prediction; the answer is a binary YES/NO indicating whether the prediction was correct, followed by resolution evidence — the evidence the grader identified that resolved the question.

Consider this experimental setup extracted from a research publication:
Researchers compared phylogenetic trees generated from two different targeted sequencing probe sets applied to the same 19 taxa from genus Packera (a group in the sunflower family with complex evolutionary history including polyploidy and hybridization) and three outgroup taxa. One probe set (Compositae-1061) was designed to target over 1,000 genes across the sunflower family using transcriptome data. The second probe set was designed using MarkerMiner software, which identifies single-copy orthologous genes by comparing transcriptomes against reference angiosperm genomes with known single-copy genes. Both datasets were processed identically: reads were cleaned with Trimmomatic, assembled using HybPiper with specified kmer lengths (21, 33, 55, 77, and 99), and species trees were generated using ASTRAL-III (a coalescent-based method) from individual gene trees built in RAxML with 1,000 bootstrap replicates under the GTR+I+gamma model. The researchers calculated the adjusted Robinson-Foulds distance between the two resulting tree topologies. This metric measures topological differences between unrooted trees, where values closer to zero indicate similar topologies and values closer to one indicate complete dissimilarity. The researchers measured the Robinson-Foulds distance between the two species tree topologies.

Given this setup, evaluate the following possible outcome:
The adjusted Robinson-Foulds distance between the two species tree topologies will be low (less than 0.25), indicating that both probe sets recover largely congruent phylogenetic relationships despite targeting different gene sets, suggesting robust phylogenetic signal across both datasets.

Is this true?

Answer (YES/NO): NO